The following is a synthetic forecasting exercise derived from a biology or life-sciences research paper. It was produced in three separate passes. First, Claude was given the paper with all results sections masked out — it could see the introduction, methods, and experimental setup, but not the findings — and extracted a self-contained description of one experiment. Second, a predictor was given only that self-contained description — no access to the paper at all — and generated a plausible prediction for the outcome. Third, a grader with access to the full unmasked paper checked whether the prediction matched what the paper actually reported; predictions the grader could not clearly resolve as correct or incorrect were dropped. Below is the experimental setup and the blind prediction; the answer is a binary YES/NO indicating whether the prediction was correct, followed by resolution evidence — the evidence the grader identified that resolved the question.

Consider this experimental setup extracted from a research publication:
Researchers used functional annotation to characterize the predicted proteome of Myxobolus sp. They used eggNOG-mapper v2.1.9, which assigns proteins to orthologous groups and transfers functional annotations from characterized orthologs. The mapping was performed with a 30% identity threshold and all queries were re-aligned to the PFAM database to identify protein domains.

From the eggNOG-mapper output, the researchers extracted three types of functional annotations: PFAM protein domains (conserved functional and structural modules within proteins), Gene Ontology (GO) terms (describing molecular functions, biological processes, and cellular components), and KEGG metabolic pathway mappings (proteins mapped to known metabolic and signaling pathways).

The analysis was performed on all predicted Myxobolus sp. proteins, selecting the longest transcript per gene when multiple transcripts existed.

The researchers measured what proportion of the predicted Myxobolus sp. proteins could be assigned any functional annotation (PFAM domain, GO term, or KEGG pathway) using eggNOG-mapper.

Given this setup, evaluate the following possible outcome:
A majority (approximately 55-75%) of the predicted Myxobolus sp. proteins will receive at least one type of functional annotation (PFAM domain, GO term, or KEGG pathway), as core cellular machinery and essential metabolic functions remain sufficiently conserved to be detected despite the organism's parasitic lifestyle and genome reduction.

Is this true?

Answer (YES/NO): YES